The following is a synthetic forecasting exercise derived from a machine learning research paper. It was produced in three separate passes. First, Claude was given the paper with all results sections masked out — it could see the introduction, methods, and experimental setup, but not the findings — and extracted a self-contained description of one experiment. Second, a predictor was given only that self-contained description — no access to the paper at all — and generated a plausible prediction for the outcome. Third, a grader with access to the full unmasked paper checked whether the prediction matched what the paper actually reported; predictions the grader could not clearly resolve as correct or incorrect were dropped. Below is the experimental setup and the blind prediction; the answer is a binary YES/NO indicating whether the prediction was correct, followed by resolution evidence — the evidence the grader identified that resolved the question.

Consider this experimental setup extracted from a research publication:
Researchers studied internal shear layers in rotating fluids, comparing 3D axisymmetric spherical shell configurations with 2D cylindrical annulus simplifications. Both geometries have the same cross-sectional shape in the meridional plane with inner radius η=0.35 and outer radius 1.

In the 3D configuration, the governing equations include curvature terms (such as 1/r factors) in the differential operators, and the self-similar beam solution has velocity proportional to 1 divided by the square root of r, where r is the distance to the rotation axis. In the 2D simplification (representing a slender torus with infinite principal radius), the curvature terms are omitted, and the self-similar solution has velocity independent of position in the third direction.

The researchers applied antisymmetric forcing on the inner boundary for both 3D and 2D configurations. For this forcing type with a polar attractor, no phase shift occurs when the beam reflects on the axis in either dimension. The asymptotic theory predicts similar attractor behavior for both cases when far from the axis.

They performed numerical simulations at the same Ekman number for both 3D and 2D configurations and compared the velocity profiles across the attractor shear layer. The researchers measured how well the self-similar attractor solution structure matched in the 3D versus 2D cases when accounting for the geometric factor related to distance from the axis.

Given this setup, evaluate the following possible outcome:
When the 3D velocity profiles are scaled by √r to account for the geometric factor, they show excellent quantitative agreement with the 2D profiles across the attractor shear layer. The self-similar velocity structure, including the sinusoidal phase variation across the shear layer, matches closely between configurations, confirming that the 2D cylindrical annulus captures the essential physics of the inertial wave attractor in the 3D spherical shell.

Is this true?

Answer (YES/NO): YES